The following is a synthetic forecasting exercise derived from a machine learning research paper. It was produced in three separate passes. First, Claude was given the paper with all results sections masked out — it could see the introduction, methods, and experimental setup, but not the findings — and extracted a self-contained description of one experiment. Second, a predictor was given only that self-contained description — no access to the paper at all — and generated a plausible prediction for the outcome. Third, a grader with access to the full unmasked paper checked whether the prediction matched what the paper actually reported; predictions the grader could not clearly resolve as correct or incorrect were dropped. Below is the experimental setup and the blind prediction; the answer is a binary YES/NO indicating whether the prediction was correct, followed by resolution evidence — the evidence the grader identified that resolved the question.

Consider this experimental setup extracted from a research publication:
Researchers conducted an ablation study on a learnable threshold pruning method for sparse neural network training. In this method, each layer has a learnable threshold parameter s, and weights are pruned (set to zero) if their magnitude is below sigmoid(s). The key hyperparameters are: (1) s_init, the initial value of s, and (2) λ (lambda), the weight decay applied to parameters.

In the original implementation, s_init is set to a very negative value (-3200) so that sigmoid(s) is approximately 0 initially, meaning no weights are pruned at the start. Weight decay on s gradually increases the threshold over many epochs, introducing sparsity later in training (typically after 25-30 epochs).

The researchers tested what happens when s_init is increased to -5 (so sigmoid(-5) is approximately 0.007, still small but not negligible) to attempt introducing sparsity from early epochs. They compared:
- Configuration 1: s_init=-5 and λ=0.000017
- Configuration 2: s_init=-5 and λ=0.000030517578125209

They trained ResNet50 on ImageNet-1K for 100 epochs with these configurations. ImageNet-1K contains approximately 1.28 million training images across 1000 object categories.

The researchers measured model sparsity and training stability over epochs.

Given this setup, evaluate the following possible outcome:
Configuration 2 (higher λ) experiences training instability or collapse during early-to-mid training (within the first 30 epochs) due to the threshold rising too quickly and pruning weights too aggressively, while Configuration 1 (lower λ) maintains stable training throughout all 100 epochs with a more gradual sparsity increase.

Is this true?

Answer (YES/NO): NO